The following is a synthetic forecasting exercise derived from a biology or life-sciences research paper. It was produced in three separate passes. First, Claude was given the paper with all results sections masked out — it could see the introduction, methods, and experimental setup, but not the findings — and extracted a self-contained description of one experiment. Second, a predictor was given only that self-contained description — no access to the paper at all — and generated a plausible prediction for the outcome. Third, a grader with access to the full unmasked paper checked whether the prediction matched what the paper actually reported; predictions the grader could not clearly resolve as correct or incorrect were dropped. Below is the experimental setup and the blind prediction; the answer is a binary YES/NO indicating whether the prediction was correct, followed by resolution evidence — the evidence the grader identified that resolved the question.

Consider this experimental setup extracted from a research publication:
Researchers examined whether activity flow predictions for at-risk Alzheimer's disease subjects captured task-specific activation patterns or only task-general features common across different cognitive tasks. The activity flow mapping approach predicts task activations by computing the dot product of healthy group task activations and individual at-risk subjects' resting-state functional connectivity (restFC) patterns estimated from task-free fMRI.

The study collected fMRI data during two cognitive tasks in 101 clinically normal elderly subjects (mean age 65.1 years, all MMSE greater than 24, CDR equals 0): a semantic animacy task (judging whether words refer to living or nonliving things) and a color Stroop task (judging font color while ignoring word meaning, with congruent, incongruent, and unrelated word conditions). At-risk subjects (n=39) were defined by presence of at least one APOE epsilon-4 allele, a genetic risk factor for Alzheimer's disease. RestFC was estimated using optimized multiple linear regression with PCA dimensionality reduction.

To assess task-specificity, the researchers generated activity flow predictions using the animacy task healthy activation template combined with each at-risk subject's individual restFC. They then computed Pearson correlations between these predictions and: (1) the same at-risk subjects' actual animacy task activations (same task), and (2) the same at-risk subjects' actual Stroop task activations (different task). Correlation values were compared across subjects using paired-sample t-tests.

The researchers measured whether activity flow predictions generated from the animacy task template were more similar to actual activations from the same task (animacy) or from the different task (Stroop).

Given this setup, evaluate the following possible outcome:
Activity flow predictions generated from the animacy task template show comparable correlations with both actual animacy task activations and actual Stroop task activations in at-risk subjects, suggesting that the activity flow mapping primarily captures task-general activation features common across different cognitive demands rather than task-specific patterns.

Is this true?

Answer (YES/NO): NO